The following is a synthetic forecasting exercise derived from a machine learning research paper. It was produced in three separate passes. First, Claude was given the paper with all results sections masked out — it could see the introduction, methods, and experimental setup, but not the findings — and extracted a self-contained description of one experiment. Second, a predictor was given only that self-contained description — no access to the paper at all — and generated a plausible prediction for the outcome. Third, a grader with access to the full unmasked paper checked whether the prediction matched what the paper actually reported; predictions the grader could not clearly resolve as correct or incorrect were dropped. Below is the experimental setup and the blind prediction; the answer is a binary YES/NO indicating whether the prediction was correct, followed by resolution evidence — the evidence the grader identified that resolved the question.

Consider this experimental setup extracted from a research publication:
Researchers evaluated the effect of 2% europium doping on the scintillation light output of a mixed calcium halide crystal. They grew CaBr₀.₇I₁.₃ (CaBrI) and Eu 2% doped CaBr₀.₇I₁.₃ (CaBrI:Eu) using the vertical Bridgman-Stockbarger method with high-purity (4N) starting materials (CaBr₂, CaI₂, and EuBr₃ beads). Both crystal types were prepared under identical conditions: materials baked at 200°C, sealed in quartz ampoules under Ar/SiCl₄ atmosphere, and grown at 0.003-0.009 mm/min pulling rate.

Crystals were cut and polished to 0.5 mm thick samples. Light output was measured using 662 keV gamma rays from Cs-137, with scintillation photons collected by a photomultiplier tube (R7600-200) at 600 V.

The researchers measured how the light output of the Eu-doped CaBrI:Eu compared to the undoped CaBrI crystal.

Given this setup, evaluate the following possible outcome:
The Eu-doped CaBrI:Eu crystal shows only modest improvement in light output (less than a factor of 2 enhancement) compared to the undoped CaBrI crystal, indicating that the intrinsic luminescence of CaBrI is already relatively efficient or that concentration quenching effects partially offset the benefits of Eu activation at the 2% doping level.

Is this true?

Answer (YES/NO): YES